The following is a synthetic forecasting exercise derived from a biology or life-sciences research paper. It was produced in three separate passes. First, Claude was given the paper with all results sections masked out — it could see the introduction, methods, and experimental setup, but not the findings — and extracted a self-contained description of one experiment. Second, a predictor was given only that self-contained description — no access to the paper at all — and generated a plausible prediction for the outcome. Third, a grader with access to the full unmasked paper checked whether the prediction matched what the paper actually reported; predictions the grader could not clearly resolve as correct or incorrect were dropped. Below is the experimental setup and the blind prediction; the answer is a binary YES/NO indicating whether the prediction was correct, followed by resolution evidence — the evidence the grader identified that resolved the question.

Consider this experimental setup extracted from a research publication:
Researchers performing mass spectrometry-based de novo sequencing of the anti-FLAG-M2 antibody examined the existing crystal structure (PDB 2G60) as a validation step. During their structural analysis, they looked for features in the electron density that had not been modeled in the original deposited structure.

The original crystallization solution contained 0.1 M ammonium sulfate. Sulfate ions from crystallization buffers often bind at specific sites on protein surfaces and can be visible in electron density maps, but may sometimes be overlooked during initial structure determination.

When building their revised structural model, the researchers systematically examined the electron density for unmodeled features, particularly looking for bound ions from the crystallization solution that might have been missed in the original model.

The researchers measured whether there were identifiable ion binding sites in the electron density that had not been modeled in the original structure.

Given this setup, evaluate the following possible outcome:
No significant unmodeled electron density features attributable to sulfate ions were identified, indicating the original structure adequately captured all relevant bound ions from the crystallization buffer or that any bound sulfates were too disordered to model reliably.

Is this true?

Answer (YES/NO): NO